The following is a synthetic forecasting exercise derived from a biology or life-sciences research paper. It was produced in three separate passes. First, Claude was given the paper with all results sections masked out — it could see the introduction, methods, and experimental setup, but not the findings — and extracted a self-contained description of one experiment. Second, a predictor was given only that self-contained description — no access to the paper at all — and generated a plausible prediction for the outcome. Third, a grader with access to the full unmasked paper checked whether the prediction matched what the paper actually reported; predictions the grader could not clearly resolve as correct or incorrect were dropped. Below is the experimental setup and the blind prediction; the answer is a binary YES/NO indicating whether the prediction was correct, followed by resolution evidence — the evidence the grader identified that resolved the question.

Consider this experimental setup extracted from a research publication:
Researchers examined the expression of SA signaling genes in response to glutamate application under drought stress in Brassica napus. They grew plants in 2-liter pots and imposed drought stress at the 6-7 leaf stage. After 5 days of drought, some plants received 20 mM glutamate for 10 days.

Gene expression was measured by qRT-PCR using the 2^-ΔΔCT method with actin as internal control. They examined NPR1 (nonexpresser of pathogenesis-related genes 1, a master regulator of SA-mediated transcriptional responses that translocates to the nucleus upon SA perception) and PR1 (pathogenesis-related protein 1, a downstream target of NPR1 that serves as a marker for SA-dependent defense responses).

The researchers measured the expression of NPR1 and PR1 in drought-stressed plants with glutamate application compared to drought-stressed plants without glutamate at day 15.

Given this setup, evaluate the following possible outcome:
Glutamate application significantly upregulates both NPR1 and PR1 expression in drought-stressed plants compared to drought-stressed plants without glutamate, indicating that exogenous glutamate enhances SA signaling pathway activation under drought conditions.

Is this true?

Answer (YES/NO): YES